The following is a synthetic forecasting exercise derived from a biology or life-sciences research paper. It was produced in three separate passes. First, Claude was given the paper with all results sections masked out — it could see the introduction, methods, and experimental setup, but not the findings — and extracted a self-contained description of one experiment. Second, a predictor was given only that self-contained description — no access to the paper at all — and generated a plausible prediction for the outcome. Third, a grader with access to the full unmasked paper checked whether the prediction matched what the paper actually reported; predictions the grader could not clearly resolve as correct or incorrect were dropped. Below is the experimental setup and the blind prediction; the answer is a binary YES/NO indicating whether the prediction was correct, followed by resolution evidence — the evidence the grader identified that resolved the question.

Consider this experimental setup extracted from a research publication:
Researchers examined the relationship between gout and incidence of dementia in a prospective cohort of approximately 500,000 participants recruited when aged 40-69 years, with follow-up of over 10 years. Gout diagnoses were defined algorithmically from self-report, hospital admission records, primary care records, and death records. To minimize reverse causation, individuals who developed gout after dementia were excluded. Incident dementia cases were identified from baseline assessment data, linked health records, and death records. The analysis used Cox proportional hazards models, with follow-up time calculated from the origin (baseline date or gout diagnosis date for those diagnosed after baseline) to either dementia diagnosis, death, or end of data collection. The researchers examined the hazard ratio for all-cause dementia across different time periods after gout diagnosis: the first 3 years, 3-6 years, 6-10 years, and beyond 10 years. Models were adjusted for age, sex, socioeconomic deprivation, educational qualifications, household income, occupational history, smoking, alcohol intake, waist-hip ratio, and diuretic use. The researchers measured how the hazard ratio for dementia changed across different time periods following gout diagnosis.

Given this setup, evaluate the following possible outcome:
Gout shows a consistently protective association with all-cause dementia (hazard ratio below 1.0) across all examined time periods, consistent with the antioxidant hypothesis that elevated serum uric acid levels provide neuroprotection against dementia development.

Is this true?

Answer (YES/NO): NO